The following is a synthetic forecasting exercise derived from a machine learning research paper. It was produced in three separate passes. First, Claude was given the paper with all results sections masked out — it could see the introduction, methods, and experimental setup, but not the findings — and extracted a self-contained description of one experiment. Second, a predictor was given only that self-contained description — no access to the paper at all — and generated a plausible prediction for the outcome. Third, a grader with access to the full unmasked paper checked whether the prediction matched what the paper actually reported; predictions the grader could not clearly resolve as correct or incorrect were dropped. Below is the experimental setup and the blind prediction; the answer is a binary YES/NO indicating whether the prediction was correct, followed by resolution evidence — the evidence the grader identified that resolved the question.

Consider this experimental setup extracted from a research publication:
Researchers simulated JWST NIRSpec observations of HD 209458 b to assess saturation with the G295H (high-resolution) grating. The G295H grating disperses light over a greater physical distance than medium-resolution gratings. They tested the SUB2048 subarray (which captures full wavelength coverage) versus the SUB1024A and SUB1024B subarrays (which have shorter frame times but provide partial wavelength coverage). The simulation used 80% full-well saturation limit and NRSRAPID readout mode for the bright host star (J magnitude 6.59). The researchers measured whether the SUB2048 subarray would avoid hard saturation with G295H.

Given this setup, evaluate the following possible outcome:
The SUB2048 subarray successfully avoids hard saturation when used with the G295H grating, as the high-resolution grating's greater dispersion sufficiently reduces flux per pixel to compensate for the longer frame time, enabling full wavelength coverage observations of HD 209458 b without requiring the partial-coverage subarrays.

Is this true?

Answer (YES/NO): NO